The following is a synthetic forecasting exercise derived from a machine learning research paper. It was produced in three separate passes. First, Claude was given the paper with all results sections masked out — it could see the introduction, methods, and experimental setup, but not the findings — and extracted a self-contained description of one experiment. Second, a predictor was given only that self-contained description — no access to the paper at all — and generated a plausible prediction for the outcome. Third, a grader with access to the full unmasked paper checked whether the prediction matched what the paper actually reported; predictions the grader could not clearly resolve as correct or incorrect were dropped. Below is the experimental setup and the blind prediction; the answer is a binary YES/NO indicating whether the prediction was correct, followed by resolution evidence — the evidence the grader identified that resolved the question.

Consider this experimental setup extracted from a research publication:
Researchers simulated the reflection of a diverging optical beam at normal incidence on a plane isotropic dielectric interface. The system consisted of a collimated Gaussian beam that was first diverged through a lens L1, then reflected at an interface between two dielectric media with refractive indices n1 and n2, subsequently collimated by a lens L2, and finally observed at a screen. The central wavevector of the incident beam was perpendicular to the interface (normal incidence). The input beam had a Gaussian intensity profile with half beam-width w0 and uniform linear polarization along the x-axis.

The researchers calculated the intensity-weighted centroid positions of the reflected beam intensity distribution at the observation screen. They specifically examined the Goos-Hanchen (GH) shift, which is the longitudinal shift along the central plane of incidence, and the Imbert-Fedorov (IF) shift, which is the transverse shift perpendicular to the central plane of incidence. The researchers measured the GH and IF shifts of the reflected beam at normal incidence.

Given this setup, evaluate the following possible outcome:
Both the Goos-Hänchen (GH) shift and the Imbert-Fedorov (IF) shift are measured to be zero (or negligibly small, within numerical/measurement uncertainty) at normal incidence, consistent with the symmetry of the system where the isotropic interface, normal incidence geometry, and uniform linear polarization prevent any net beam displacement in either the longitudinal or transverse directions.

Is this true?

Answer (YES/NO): YES